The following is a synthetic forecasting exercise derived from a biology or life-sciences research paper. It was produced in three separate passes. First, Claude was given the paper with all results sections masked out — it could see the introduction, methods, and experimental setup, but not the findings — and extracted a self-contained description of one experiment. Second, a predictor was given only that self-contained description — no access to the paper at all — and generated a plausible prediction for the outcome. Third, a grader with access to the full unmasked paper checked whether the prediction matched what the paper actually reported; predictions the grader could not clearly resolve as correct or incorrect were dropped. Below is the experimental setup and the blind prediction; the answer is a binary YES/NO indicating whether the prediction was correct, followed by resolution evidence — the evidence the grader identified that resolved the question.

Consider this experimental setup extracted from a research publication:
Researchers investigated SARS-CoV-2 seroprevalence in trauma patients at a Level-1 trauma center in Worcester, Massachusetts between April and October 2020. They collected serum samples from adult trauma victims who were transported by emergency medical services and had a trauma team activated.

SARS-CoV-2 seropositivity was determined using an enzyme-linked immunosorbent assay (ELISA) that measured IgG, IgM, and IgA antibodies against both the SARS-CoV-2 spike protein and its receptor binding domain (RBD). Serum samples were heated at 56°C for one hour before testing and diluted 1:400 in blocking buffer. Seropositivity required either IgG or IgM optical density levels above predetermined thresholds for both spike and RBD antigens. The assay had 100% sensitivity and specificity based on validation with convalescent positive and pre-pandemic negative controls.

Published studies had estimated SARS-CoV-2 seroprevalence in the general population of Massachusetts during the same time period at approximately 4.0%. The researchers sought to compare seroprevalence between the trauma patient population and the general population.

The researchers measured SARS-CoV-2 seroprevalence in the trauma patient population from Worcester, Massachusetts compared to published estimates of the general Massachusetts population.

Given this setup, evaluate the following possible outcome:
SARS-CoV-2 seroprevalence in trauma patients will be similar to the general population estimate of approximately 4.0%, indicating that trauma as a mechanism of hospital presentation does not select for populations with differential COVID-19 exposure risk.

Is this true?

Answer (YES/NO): NO